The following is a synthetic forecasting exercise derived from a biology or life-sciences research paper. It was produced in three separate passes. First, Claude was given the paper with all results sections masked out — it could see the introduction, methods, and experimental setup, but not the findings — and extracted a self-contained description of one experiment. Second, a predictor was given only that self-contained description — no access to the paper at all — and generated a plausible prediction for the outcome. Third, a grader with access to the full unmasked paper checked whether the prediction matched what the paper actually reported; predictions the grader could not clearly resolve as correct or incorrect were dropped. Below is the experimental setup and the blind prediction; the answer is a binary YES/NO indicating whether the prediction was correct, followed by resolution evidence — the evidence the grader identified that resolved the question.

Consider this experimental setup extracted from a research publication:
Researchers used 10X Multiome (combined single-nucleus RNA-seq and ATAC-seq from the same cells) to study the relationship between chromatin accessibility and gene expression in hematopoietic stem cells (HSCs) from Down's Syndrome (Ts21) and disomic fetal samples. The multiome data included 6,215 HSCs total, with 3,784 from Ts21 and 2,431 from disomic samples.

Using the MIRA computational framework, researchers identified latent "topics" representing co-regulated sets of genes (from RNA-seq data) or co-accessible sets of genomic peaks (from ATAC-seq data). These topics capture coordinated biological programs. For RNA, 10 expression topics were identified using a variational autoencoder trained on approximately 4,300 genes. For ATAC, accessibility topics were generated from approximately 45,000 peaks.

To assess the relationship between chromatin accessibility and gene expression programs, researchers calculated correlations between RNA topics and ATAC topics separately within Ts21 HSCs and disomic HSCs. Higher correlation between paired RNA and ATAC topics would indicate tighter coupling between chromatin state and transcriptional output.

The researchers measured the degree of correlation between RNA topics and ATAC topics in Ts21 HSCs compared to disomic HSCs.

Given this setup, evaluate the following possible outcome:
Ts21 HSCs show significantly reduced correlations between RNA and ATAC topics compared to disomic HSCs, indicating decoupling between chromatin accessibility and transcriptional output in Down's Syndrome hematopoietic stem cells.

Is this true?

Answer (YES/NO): NO